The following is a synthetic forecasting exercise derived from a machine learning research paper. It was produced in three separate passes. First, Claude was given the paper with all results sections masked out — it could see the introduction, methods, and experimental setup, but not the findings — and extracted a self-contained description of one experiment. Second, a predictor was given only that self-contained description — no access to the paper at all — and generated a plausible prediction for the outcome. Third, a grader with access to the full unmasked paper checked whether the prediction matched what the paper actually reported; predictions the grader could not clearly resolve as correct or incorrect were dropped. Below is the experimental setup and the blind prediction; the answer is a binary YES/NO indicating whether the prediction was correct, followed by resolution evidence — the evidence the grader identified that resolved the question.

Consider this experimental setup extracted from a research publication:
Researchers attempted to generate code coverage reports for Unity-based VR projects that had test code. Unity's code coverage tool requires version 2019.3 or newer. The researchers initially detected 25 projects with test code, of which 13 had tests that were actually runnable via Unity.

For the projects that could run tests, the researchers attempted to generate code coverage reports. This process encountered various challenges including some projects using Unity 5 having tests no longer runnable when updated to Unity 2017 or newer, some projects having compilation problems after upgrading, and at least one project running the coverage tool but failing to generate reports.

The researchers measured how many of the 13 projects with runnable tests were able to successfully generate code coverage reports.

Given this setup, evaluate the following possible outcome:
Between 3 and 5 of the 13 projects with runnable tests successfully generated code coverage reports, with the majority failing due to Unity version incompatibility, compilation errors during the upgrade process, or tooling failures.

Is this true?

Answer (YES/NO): NO